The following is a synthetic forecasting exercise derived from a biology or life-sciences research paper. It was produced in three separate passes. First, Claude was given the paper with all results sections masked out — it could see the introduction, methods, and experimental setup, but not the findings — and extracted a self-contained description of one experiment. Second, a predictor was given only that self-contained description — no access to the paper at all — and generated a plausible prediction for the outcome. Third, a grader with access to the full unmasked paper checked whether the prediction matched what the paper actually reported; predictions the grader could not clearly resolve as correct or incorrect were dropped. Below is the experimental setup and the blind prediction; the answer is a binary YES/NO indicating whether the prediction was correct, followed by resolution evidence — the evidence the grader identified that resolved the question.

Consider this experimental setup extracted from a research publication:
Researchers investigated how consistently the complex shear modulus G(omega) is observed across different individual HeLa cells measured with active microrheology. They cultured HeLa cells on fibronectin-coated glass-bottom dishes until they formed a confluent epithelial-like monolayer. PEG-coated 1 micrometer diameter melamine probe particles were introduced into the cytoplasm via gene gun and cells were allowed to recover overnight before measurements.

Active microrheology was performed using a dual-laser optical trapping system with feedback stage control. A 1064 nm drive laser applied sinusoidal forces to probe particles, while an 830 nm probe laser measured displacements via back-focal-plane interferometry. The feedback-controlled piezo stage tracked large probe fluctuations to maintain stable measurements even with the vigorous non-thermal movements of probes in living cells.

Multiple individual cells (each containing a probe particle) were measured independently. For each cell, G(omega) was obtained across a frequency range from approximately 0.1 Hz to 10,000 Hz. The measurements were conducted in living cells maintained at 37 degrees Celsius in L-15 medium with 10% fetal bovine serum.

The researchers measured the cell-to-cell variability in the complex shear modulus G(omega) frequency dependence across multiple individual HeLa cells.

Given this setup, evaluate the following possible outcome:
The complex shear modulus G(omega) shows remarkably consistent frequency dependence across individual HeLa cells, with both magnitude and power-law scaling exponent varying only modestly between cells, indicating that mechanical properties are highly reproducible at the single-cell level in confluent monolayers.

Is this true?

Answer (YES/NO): YES